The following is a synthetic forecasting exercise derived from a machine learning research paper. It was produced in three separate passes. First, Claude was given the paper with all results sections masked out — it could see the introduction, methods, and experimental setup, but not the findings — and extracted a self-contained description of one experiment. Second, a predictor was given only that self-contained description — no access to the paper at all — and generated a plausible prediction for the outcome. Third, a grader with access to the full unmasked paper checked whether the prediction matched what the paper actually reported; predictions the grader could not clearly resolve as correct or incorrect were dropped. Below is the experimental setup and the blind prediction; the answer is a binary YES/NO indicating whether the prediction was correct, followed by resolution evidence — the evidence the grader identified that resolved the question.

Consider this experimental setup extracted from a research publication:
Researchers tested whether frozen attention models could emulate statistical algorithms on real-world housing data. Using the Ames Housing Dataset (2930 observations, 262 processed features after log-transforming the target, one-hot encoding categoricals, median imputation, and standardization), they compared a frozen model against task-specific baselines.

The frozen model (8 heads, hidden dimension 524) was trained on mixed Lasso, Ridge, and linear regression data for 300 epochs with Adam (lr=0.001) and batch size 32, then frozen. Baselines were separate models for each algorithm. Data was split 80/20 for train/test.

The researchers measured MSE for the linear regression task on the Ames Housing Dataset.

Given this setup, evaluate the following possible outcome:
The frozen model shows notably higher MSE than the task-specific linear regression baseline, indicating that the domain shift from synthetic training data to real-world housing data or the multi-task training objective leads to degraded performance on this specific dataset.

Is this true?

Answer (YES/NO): NO